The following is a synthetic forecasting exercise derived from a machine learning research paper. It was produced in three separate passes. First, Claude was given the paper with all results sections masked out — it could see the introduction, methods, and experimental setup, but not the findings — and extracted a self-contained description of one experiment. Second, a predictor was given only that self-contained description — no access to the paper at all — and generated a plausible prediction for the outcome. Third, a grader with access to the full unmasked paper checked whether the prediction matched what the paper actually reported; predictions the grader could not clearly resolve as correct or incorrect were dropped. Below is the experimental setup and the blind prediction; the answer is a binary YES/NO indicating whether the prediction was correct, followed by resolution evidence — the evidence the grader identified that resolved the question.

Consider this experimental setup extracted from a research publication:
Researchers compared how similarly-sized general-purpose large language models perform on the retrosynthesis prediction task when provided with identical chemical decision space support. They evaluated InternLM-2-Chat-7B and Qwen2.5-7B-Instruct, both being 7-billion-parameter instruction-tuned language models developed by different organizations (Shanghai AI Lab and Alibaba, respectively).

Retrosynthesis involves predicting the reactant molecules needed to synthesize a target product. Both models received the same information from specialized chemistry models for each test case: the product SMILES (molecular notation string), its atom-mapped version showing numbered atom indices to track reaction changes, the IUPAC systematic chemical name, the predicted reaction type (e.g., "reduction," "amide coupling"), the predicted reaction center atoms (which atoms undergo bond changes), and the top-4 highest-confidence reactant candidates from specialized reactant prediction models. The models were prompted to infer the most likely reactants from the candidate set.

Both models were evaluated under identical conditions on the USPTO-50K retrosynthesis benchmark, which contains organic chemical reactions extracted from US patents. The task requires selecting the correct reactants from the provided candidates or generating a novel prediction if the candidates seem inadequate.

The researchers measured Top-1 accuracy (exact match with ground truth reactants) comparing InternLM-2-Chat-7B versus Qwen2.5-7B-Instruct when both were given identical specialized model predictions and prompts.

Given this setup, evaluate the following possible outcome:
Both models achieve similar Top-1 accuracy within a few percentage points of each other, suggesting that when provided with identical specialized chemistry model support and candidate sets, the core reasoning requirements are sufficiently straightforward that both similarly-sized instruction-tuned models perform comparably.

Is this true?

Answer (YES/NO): NO